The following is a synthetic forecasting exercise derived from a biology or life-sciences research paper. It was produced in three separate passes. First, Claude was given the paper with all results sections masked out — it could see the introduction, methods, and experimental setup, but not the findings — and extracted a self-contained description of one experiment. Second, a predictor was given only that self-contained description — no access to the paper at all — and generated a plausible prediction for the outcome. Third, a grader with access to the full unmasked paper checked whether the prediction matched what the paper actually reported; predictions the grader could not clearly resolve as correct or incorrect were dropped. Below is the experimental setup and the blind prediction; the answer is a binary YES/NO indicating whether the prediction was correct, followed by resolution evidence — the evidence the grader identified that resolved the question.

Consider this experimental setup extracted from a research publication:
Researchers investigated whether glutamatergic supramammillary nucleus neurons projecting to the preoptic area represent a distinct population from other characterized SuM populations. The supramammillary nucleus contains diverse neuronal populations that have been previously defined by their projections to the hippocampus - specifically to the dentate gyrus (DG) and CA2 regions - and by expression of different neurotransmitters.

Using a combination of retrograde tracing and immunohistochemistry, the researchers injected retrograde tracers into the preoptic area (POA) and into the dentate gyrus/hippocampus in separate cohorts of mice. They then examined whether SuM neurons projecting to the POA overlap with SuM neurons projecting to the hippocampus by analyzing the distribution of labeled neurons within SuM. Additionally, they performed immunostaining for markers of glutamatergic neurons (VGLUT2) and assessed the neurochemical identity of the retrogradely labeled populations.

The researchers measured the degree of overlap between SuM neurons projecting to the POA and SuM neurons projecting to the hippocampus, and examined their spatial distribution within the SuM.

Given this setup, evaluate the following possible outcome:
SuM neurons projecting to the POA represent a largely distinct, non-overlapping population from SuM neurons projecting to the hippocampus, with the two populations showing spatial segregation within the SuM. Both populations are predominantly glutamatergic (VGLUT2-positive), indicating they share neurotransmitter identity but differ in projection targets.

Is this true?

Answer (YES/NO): NO